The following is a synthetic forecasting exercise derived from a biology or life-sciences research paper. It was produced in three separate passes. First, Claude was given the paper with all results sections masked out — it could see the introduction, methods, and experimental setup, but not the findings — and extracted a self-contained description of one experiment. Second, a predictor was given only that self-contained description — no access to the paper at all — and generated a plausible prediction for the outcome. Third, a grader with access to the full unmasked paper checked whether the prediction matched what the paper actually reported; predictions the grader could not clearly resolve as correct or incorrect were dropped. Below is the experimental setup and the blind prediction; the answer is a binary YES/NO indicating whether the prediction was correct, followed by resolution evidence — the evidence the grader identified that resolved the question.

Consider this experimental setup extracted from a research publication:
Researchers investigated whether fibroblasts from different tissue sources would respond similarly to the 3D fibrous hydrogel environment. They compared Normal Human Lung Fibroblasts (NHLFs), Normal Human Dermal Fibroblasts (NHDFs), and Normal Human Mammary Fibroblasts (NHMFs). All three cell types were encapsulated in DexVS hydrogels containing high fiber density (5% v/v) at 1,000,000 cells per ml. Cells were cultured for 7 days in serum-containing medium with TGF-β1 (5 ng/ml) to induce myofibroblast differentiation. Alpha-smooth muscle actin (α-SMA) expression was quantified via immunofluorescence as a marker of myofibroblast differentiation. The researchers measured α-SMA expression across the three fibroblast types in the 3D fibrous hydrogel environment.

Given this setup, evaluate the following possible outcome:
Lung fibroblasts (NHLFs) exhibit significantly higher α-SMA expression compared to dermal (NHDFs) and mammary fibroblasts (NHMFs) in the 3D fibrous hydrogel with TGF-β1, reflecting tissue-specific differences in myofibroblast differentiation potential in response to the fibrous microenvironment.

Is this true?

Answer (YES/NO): NO